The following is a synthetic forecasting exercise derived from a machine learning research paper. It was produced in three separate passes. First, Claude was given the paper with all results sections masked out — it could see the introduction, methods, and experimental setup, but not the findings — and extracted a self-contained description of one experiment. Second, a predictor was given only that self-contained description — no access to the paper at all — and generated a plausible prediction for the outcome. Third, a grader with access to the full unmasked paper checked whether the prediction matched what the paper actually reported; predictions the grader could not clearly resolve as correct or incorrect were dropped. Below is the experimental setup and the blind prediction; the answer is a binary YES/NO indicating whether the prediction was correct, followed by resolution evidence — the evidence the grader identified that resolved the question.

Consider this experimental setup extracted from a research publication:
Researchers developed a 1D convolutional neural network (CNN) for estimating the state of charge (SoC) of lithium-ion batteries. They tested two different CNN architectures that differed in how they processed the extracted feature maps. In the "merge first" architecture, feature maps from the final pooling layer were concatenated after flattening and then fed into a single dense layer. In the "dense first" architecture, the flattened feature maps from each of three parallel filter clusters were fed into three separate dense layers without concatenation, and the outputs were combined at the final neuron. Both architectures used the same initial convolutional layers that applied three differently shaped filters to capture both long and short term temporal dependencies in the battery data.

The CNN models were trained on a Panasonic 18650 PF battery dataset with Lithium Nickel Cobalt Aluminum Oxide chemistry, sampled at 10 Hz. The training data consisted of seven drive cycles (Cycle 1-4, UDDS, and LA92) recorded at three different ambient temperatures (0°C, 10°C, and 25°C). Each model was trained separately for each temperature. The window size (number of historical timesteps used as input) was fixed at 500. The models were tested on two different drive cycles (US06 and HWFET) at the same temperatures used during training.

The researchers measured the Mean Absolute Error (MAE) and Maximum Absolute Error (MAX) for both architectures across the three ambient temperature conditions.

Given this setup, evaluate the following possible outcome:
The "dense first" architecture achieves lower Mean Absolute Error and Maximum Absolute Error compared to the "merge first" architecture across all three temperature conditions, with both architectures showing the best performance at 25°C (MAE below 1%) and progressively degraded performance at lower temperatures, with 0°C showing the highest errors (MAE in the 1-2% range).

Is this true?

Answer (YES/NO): NO